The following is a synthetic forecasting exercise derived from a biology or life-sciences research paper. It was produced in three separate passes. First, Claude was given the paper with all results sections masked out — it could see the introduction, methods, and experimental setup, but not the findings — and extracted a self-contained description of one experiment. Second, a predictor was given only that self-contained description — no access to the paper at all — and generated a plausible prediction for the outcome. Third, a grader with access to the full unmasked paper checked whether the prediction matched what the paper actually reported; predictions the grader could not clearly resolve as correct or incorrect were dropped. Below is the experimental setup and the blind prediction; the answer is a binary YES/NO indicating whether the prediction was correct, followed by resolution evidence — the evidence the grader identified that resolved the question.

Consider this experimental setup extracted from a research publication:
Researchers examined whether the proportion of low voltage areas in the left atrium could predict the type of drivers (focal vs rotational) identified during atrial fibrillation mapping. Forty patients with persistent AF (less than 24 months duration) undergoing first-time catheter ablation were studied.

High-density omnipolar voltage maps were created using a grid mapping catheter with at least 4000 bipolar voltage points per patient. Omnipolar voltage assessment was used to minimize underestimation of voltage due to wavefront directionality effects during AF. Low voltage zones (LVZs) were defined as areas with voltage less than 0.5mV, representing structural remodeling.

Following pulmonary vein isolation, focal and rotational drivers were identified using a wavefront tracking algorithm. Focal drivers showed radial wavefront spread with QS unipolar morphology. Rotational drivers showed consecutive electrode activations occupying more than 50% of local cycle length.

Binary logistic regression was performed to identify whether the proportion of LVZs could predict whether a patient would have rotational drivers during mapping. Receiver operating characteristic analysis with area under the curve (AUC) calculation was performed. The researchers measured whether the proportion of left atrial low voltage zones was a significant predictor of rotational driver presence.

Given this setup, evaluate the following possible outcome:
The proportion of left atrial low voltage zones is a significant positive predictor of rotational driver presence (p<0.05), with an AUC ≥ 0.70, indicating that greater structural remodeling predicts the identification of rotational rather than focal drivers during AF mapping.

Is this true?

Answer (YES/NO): YES